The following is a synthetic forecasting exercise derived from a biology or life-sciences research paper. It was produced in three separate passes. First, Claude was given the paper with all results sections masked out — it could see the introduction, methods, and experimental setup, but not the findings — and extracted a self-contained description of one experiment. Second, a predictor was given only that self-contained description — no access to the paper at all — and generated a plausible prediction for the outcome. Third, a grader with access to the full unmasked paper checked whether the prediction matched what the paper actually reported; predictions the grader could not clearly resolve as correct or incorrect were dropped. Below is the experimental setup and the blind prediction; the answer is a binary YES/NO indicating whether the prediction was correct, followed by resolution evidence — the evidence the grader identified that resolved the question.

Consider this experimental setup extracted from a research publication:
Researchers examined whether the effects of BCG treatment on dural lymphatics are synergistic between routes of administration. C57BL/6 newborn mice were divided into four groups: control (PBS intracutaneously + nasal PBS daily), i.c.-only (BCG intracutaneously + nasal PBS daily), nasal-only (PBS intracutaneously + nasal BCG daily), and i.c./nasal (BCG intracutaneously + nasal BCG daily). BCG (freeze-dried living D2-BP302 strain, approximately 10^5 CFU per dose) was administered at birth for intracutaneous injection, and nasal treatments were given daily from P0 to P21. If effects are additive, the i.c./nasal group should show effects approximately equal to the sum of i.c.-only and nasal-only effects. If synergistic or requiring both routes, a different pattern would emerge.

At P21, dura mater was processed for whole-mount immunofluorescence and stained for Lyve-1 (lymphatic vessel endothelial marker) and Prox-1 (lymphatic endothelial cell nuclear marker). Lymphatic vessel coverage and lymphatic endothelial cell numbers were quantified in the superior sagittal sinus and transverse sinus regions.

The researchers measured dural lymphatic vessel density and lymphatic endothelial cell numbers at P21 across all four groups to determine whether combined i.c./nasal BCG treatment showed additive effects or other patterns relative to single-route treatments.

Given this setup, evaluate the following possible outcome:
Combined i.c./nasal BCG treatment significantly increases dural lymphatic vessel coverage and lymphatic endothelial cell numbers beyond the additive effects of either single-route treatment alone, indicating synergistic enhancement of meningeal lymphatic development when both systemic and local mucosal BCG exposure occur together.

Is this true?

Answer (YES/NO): YES